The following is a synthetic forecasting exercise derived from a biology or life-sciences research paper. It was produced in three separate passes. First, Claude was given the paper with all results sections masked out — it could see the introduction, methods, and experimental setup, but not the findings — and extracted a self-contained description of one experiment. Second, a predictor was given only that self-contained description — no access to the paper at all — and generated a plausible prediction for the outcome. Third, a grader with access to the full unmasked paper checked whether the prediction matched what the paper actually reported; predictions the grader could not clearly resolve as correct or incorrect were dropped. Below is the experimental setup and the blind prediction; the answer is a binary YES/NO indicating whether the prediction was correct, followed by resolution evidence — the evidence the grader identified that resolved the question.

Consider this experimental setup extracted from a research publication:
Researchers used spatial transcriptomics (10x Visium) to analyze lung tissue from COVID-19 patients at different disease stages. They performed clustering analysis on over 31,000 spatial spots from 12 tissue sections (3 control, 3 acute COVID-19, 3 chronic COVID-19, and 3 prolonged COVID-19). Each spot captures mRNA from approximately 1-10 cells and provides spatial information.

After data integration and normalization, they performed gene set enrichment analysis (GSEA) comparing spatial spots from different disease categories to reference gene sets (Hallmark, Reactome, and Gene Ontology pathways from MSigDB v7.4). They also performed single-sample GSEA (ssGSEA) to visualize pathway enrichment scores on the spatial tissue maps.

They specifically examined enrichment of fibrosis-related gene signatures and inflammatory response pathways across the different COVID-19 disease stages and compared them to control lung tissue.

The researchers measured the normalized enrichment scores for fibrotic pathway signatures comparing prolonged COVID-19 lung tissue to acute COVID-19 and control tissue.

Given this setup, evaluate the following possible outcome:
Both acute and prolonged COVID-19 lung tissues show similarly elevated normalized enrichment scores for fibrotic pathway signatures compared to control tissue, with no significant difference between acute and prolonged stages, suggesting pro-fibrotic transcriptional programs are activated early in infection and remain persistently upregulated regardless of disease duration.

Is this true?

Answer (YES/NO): NO